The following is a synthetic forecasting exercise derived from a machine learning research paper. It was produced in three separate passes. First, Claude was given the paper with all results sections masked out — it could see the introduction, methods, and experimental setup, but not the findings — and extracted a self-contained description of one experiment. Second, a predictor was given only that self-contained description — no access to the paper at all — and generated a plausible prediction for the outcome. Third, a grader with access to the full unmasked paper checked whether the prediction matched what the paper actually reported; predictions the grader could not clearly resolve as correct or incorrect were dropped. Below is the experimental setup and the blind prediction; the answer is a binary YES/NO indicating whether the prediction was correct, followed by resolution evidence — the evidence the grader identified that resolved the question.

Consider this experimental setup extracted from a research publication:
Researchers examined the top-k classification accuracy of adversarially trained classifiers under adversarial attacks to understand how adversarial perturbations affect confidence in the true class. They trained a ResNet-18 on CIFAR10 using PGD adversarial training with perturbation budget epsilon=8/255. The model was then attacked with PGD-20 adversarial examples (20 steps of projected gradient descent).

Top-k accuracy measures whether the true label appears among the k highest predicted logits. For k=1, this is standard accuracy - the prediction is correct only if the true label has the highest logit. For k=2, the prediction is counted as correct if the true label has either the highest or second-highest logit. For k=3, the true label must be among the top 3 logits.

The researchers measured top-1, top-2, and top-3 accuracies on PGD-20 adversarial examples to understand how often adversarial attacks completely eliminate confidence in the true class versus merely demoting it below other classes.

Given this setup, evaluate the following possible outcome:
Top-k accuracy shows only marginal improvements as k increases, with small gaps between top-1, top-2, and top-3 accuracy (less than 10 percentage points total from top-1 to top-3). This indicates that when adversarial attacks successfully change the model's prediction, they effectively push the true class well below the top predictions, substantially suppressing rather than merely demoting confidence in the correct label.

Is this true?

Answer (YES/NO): NO